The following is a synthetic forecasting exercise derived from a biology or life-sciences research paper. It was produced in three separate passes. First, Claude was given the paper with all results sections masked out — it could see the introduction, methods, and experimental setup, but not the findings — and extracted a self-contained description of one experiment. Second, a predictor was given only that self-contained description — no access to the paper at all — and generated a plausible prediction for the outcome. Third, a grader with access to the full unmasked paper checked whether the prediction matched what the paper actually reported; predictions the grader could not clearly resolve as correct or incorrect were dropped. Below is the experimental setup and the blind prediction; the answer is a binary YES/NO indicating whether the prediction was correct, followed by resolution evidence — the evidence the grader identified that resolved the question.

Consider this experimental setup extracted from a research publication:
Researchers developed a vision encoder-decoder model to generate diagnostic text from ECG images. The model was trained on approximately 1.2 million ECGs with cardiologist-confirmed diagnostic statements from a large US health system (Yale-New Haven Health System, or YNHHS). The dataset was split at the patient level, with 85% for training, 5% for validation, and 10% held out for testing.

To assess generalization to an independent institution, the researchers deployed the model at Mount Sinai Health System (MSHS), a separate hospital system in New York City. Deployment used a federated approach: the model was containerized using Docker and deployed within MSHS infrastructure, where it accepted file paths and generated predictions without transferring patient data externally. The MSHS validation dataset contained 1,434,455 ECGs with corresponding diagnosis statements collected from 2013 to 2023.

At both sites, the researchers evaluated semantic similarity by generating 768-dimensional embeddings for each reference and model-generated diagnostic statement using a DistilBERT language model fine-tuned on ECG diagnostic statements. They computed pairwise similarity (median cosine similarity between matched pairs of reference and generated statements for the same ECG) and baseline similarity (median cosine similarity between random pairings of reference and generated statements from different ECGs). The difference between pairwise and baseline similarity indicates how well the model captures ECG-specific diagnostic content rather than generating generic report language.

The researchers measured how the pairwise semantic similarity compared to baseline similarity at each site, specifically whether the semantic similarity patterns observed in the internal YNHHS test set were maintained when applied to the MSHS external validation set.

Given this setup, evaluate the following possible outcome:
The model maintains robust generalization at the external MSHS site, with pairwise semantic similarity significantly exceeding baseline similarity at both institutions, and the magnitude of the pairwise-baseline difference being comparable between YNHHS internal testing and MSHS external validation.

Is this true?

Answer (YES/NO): NO